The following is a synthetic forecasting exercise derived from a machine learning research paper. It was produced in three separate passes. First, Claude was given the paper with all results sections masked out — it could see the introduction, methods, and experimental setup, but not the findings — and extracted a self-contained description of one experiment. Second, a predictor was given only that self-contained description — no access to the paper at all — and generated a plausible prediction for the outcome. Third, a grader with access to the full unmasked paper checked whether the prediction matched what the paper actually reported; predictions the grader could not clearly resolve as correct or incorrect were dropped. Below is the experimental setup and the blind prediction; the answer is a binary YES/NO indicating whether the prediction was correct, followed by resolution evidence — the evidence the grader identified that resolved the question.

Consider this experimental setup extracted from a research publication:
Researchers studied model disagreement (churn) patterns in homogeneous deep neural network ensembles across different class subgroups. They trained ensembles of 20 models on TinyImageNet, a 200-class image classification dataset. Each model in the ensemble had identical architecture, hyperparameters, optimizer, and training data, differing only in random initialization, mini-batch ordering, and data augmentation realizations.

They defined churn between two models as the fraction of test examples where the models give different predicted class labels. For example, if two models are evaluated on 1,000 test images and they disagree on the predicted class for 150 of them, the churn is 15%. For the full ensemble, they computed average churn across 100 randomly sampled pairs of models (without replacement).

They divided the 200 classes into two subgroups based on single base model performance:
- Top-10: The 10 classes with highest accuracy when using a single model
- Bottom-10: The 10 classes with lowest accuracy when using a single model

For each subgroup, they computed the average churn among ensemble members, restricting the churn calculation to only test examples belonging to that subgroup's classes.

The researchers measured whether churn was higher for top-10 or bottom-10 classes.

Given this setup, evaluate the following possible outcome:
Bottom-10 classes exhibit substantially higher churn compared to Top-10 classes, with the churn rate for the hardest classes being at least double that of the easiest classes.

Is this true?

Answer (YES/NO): YES